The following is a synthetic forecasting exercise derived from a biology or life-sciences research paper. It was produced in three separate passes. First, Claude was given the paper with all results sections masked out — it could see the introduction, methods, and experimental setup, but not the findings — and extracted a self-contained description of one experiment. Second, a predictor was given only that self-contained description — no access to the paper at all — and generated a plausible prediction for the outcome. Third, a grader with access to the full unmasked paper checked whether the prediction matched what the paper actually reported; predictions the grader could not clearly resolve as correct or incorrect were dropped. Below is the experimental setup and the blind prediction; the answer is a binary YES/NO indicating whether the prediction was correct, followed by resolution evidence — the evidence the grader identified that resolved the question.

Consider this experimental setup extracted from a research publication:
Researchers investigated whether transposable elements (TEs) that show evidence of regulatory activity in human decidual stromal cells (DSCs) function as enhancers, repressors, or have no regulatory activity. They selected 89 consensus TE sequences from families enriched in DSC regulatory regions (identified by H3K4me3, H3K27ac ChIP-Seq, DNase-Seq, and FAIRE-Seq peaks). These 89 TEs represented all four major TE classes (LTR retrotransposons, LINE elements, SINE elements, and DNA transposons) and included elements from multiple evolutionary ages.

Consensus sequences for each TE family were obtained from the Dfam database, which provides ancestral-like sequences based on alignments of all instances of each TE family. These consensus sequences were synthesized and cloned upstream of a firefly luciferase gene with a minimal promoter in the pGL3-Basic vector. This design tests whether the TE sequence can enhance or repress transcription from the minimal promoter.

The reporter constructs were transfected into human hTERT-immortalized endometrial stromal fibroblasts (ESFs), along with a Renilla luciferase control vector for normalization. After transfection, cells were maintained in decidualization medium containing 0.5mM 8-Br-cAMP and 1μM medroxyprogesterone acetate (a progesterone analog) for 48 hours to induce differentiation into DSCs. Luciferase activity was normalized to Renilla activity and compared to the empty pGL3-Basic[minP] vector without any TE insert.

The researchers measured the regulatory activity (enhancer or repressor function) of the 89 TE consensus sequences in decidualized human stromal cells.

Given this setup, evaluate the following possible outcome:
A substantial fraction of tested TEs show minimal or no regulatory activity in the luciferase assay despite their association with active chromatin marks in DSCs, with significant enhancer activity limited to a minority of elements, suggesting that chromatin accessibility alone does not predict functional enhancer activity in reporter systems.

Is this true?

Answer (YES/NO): NO